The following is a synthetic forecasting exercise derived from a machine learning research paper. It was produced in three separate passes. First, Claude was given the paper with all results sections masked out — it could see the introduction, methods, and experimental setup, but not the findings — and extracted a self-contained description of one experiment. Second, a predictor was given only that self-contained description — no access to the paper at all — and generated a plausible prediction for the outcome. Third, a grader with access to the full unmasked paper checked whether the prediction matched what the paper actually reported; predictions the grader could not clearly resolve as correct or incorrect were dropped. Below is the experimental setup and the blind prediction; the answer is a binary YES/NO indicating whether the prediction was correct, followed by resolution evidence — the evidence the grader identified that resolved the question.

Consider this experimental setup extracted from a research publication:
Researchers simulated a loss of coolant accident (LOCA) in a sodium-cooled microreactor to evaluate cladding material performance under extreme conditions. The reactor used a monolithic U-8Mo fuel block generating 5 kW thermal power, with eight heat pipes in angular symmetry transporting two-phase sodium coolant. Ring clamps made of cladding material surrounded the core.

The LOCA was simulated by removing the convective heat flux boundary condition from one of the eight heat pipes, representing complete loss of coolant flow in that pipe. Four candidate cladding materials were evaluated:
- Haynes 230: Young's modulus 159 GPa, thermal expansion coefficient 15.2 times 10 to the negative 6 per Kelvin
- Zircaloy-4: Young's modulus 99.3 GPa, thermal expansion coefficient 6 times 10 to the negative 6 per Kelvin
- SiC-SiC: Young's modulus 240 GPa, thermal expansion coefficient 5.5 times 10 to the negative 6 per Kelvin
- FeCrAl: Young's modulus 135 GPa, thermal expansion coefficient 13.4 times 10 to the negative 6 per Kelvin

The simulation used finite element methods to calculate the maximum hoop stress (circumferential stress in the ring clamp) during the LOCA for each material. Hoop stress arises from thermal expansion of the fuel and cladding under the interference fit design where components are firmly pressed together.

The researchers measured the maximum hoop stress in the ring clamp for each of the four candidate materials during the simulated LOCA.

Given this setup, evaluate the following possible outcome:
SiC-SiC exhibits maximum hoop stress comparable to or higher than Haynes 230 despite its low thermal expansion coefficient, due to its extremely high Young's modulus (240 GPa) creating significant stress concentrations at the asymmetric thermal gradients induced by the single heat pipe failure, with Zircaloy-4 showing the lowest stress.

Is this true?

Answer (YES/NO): NO